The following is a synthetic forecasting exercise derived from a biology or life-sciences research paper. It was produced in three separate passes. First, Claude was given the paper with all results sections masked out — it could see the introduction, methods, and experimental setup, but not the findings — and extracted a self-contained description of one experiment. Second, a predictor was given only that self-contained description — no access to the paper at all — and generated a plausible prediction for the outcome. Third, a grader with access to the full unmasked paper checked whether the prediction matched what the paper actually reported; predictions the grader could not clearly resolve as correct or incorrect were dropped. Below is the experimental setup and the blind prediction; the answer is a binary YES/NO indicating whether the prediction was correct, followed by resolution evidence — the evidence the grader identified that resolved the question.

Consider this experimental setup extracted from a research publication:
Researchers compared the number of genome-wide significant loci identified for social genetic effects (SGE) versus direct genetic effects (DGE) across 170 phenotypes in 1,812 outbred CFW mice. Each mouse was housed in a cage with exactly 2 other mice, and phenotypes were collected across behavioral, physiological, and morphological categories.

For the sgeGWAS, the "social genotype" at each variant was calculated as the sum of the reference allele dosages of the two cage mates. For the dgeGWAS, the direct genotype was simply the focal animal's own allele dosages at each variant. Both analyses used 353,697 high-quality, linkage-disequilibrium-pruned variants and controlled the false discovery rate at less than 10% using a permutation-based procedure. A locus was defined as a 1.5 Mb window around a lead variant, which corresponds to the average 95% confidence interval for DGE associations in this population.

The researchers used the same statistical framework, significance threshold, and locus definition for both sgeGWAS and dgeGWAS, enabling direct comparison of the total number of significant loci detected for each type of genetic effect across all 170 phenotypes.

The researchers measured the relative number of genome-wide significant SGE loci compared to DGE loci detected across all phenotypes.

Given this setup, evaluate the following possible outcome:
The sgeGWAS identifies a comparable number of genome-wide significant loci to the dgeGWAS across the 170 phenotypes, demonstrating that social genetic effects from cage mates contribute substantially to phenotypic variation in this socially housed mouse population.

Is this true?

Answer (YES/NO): NO